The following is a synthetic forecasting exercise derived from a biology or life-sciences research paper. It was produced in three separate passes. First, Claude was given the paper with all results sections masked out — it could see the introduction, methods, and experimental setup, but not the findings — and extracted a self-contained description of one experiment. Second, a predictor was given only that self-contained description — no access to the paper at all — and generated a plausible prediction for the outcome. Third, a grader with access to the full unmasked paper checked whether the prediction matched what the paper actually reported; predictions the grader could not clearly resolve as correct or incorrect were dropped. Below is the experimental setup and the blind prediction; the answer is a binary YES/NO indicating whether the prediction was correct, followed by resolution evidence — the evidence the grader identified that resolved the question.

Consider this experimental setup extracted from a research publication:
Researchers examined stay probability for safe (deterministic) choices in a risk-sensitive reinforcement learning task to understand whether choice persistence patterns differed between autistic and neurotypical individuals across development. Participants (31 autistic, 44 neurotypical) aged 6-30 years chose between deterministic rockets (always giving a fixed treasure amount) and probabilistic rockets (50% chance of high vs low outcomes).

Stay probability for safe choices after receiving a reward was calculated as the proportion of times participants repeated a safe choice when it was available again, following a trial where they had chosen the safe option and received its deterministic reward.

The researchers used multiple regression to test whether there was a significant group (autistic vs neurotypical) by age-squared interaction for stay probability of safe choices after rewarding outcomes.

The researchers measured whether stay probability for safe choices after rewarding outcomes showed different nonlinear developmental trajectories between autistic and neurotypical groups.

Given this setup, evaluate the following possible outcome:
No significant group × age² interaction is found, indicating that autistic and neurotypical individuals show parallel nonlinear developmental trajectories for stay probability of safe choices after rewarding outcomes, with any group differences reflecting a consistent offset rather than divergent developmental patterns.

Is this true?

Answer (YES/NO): NO